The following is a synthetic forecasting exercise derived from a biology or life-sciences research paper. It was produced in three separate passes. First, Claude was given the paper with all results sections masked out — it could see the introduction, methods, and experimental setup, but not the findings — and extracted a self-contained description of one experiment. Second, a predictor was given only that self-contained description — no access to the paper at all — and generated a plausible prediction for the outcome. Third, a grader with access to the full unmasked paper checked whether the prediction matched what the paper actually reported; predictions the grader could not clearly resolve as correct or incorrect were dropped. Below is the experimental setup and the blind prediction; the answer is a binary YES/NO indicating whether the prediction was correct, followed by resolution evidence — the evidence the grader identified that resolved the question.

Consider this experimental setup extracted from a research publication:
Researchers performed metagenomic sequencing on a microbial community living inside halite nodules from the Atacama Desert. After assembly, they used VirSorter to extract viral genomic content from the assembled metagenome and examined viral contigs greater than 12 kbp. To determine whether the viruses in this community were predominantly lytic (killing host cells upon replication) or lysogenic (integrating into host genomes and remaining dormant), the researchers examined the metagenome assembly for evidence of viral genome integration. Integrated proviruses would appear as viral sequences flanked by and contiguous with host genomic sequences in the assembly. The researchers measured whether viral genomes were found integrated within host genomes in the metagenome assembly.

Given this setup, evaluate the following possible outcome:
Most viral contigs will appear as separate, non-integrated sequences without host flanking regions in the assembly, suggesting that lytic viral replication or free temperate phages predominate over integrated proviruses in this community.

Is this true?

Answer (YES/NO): YES